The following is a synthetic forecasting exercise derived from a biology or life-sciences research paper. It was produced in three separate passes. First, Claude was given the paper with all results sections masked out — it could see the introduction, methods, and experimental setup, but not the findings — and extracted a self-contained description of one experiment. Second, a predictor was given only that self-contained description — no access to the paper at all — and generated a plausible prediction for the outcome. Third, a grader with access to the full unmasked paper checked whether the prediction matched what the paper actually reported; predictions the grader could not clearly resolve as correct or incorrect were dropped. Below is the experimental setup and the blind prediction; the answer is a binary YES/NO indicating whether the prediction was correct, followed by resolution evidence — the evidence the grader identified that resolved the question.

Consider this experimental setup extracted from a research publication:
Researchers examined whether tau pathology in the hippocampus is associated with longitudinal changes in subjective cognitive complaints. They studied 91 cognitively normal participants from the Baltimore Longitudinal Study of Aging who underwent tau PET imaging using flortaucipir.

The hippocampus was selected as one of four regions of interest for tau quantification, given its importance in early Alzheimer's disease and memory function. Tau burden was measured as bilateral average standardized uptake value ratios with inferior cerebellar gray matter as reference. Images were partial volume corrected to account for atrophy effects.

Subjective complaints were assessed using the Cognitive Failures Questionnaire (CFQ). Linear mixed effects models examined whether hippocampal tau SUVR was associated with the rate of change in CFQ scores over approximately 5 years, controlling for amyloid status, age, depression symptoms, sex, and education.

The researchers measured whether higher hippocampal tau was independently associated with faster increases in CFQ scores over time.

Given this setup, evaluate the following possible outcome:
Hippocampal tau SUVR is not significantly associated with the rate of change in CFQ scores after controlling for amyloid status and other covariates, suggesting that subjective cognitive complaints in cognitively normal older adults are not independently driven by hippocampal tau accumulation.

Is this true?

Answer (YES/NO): YES